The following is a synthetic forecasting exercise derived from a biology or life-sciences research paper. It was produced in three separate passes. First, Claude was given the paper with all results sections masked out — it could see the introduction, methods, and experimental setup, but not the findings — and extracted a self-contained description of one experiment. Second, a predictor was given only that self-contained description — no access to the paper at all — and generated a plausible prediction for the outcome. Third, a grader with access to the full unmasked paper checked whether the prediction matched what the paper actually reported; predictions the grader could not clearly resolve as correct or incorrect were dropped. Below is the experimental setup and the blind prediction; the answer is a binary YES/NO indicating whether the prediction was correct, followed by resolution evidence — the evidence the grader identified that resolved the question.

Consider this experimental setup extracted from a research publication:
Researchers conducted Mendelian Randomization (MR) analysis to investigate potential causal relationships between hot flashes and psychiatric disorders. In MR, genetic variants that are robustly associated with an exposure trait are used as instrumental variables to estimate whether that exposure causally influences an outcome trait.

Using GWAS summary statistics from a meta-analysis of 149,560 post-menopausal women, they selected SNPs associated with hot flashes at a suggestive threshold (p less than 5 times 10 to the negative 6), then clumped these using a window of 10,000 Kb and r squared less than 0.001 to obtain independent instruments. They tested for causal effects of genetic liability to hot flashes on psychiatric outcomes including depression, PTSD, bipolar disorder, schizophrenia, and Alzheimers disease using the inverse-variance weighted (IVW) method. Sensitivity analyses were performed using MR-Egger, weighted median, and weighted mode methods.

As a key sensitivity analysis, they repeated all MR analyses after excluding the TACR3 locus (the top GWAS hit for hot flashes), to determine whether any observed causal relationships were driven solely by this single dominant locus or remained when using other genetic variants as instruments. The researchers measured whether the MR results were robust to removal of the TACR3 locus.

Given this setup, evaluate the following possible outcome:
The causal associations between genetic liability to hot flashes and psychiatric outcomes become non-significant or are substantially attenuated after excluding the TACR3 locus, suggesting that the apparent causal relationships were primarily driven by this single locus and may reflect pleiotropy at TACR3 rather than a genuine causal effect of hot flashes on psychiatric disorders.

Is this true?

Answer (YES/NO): NO